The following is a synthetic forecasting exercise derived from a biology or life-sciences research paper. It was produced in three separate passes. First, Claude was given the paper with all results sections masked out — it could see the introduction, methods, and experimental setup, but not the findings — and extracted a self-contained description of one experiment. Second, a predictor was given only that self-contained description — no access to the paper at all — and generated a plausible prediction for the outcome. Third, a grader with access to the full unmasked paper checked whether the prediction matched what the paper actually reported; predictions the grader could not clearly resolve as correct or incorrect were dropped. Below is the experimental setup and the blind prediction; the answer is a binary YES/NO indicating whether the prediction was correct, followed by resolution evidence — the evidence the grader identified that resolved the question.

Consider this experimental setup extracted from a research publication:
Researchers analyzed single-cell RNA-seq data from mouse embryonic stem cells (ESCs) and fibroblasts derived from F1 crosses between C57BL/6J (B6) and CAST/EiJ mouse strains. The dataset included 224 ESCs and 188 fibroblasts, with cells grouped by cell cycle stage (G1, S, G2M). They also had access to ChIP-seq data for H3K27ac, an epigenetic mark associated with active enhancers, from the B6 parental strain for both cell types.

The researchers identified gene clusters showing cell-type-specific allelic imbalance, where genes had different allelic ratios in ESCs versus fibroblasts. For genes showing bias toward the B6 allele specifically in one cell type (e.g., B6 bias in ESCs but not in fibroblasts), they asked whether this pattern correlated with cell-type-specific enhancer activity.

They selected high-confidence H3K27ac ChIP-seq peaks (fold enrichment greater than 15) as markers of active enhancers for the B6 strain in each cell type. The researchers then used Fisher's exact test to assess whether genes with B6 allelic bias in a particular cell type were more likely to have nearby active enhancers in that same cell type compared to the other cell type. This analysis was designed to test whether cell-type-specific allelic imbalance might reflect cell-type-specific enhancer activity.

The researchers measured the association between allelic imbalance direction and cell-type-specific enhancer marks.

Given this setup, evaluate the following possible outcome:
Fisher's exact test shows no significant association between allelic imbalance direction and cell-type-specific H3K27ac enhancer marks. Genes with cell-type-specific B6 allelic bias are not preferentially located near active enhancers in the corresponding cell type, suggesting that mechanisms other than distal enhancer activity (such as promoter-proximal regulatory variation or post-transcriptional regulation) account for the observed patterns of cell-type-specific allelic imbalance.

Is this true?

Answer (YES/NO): NO